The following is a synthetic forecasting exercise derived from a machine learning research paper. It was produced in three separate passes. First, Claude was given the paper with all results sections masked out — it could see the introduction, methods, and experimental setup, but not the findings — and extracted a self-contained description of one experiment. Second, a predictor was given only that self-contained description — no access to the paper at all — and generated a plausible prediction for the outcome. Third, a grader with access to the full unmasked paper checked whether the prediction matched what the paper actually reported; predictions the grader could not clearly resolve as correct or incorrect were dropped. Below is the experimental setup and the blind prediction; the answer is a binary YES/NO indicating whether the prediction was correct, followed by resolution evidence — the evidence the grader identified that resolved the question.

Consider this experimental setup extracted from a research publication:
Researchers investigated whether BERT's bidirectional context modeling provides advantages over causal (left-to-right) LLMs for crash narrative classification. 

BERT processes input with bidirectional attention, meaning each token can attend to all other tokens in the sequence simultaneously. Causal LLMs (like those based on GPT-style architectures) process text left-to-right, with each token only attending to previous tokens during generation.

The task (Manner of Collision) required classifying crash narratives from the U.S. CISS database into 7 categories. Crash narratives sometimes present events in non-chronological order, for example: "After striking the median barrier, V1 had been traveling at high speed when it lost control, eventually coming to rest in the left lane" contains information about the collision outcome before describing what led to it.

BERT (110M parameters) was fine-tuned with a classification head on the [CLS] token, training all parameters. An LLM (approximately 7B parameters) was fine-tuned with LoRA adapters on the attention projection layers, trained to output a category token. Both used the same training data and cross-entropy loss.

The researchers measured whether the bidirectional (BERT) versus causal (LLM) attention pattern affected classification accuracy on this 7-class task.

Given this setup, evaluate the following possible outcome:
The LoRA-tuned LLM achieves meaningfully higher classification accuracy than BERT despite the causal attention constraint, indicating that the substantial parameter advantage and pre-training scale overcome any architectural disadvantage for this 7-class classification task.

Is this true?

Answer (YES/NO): NO